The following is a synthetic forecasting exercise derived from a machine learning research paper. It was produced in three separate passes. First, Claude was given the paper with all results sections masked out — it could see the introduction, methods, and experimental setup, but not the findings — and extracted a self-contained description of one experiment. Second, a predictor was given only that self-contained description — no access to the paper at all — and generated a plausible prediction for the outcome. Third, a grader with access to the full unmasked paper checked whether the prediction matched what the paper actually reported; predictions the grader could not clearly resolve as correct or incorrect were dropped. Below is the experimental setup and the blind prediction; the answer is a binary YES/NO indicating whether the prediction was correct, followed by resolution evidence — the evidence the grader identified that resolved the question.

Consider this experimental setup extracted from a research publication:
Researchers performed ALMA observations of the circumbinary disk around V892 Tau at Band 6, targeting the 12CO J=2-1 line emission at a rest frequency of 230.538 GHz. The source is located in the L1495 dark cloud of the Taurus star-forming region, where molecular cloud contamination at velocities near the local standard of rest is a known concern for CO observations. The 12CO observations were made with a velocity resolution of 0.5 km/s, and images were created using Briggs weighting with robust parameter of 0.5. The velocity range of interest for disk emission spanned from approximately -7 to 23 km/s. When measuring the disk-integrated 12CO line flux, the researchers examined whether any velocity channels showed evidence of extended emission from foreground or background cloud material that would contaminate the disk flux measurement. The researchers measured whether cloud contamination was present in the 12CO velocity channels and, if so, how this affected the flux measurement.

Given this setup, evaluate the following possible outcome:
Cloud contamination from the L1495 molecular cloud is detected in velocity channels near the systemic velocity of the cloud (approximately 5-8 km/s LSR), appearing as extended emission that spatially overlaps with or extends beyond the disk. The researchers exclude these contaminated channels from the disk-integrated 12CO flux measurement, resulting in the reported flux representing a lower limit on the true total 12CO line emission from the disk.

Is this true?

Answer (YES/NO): NO